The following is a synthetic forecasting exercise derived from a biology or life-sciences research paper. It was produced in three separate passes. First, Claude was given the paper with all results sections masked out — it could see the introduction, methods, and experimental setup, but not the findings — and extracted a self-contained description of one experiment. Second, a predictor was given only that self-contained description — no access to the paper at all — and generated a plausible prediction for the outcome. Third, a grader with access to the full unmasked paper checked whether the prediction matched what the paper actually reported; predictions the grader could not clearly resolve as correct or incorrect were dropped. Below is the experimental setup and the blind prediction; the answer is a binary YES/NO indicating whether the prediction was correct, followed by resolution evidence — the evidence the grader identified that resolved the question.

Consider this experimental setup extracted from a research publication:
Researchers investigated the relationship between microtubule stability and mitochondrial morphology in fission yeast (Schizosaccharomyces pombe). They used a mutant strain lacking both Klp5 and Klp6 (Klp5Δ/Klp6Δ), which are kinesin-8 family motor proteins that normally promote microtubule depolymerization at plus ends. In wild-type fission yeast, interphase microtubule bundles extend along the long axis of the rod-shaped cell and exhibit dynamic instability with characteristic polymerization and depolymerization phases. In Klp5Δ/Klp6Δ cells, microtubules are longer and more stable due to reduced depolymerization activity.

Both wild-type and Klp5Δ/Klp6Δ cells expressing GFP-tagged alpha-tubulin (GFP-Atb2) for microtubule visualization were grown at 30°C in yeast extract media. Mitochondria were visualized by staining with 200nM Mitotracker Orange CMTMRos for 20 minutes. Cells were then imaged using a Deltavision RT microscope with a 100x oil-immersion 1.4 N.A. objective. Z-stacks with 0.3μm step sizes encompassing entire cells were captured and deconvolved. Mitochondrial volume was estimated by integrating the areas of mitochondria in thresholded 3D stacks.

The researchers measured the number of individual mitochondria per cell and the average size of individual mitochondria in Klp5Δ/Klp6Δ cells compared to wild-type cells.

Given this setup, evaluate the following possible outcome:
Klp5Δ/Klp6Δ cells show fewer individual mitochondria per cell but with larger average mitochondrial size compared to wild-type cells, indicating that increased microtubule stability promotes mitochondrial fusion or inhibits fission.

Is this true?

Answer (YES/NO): YES